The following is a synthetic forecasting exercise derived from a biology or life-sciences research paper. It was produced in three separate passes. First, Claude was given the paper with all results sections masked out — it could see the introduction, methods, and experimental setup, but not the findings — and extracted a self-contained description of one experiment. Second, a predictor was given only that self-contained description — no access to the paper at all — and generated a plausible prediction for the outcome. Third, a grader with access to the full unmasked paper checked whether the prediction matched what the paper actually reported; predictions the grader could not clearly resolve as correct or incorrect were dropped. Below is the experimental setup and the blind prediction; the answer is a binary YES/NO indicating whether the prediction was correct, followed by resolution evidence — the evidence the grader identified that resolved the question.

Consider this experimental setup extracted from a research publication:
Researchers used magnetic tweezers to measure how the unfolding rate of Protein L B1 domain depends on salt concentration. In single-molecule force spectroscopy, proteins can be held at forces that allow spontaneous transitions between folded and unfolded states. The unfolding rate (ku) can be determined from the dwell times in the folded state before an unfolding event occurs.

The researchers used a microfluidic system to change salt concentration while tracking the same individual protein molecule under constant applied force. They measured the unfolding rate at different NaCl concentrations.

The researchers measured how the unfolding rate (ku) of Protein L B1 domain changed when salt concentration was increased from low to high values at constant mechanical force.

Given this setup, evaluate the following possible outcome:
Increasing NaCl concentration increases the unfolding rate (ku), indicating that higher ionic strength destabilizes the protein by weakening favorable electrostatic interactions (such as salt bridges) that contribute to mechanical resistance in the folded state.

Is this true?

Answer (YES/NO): NO